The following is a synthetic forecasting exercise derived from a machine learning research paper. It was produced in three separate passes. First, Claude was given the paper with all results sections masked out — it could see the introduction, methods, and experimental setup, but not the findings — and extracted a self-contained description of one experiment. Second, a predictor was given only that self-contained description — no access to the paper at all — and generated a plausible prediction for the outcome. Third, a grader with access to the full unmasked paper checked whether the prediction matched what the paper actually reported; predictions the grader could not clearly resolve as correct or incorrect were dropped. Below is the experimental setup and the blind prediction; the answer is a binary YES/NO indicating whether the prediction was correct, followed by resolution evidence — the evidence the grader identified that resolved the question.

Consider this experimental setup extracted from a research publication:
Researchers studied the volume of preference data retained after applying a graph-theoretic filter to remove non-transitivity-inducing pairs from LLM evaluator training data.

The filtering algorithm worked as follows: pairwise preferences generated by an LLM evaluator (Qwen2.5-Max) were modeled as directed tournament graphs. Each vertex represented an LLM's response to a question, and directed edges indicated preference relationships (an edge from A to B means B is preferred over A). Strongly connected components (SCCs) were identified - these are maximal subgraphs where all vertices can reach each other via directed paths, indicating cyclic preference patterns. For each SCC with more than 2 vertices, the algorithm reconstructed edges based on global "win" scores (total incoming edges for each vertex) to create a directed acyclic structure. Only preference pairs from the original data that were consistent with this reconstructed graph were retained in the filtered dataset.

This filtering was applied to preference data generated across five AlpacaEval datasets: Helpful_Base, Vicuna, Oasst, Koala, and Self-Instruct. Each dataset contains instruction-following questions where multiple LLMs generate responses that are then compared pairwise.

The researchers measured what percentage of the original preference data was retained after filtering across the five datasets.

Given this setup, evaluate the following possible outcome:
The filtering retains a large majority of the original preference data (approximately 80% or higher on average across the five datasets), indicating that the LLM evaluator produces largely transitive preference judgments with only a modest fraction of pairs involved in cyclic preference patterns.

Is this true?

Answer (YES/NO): YES